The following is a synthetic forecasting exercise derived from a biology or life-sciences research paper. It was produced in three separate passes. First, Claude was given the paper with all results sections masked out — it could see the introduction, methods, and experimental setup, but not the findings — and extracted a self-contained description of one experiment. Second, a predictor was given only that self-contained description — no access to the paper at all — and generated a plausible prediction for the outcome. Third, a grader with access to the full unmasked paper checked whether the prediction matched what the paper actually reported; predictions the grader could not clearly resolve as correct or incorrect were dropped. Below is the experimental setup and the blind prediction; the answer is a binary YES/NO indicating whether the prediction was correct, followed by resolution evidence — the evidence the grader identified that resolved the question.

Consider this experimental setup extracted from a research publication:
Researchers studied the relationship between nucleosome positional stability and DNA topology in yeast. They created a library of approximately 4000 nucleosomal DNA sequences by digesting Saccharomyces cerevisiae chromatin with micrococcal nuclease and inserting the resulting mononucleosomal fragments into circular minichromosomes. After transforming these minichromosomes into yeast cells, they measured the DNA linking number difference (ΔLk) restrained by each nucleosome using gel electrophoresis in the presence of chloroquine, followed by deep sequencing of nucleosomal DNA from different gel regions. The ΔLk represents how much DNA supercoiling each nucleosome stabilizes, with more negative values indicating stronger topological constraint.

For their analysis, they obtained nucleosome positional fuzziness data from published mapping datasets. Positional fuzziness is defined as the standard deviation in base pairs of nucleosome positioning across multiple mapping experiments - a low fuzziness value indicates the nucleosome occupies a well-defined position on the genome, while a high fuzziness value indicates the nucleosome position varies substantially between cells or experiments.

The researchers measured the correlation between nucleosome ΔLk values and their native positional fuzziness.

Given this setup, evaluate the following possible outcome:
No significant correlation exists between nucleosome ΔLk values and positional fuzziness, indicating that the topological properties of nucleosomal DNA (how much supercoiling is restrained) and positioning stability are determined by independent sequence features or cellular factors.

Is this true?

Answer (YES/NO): YES